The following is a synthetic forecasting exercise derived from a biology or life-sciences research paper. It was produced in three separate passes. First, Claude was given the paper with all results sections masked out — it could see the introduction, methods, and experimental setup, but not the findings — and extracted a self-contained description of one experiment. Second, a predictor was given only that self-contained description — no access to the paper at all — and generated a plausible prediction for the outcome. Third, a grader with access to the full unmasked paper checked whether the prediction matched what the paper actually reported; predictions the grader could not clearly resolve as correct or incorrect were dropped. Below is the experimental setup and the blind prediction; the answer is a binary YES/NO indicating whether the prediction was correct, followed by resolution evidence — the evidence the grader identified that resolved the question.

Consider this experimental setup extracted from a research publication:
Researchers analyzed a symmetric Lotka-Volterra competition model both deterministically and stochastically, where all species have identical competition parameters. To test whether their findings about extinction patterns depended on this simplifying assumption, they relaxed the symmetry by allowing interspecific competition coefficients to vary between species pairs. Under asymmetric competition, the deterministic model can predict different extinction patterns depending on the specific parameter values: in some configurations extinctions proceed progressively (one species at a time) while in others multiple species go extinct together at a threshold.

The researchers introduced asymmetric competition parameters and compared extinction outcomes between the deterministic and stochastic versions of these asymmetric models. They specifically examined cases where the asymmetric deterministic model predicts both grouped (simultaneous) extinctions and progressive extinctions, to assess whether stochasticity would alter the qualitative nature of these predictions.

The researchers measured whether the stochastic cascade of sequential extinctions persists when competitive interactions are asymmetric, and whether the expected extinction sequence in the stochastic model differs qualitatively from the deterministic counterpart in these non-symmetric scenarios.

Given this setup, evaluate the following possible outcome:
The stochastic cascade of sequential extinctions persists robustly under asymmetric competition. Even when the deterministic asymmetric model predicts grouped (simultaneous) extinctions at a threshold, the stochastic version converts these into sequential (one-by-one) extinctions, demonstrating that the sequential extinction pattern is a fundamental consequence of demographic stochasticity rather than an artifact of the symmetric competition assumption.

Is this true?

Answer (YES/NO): YES